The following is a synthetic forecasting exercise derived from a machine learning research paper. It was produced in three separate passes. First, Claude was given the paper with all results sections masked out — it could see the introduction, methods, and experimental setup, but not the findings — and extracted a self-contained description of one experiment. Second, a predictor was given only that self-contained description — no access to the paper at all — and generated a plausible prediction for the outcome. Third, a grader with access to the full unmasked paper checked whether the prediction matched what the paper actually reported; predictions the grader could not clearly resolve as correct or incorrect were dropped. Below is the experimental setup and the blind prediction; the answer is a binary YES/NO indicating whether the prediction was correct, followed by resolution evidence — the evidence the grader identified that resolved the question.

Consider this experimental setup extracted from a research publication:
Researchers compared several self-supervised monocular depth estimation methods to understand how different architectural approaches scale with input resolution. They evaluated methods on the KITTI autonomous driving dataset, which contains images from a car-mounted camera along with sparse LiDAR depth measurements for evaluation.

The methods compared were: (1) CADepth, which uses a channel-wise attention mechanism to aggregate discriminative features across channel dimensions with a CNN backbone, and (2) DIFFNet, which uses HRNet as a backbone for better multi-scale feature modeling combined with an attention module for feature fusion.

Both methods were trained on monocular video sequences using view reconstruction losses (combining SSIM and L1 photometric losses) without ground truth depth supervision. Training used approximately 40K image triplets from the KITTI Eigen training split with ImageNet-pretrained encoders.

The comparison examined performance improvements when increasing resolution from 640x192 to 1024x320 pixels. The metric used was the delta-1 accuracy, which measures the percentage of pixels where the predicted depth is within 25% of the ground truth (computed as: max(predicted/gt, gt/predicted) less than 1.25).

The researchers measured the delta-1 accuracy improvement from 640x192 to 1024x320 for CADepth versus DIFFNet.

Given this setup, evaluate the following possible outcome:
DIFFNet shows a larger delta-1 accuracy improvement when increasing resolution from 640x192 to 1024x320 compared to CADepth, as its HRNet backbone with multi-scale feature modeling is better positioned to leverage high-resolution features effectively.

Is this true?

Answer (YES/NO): YES